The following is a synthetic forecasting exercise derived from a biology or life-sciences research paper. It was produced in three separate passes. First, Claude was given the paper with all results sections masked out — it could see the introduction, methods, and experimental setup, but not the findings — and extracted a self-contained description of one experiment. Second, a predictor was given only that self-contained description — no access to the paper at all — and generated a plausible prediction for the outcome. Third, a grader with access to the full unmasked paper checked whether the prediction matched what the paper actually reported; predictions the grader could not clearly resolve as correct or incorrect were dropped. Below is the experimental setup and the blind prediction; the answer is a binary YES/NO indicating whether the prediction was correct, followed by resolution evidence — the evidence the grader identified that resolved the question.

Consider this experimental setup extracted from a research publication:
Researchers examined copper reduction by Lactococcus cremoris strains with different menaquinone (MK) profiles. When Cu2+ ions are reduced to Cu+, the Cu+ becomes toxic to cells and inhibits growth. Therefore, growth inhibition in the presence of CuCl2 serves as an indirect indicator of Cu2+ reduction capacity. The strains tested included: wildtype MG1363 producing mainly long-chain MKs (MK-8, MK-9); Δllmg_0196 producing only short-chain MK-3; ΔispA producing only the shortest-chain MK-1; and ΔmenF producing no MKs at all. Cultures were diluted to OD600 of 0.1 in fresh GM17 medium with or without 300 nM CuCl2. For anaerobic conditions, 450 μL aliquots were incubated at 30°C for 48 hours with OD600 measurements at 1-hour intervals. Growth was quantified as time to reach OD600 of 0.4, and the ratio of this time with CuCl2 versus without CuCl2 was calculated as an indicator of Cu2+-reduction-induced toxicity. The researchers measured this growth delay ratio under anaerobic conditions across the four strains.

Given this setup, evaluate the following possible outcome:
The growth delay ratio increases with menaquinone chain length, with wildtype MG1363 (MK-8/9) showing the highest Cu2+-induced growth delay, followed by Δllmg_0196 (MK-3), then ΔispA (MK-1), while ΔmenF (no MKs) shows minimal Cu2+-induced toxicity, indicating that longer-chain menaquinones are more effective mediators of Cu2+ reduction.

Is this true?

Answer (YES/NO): NO